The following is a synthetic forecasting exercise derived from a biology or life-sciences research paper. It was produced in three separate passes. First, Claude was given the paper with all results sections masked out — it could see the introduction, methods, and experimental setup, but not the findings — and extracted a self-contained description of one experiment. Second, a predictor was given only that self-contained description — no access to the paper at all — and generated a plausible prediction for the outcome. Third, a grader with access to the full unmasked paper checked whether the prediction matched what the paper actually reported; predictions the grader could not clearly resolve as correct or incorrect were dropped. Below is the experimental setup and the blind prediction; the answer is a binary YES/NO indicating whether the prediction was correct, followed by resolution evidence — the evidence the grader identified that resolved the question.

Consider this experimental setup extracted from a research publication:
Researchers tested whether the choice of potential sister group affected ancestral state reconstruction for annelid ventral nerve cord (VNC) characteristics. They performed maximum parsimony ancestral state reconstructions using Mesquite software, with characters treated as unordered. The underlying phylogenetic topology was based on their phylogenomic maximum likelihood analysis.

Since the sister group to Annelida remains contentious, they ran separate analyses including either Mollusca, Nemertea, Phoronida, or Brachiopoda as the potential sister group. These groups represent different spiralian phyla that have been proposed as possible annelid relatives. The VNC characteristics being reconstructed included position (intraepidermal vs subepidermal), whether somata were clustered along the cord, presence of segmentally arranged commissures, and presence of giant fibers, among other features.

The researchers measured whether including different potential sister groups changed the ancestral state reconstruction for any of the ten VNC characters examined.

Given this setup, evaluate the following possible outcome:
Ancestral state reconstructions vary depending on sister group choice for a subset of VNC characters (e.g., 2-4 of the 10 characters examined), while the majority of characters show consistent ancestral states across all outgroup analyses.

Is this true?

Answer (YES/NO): NO